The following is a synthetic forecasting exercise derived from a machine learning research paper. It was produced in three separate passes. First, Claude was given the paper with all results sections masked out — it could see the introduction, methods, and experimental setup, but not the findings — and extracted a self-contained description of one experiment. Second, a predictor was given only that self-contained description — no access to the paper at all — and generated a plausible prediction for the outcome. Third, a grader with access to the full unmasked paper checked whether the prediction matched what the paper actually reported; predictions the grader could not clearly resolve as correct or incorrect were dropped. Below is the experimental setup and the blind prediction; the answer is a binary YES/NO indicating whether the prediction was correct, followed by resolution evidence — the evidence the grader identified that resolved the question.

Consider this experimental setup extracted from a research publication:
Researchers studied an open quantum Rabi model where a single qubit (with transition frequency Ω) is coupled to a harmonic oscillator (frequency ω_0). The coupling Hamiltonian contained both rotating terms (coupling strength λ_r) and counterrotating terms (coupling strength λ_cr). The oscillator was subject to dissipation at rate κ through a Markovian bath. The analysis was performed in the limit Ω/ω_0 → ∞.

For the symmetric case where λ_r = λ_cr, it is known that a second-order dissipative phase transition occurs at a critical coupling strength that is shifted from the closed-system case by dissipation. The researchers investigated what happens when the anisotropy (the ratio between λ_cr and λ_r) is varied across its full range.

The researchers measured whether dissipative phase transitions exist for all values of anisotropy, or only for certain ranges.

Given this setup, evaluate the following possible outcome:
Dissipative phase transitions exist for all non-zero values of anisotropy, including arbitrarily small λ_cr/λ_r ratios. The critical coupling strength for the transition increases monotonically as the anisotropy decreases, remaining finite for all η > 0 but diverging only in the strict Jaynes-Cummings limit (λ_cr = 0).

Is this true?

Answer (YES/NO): NO